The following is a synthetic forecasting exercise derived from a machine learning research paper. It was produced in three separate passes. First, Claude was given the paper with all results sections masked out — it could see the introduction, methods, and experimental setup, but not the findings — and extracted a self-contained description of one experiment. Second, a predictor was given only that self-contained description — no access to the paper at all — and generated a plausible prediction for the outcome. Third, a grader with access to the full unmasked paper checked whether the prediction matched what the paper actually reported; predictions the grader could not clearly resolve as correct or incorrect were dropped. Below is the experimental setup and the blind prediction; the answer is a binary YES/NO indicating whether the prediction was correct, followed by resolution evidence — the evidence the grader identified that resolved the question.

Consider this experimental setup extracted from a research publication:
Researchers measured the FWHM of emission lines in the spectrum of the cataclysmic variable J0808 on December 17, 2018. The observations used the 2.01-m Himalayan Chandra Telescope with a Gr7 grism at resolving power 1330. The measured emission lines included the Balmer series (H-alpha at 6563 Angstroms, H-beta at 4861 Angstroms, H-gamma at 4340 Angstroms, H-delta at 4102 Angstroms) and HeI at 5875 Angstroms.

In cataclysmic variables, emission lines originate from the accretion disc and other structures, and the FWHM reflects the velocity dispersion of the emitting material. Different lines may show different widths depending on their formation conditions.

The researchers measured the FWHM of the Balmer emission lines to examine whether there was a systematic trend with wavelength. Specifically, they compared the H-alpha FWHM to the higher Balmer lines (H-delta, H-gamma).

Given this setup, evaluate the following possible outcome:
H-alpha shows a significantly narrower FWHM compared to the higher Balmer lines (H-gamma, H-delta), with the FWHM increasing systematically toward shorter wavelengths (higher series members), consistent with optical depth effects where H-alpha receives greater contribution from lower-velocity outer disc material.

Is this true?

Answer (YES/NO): YES